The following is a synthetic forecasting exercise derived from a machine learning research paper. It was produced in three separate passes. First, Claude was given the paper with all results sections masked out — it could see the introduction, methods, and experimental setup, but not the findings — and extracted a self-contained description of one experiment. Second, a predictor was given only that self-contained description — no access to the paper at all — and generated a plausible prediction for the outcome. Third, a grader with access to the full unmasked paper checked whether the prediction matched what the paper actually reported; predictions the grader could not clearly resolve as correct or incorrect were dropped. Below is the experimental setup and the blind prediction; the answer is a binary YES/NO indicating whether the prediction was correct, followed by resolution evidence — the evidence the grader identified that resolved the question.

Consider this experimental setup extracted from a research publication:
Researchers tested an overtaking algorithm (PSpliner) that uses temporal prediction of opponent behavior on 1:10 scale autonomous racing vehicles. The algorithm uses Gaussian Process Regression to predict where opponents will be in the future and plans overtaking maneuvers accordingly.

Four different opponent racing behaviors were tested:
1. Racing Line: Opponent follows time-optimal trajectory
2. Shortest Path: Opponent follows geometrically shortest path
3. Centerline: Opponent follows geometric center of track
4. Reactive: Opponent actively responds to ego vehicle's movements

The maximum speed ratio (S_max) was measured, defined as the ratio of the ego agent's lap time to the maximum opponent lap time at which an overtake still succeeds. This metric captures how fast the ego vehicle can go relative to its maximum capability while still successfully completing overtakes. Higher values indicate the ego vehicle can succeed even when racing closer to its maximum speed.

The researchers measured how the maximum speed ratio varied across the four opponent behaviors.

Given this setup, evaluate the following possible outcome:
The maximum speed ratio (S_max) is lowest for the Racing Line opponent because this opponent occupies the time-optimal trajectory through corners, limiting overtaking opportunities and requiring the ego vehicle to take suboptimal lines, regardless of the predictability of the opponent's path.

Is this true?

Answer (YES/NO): NO